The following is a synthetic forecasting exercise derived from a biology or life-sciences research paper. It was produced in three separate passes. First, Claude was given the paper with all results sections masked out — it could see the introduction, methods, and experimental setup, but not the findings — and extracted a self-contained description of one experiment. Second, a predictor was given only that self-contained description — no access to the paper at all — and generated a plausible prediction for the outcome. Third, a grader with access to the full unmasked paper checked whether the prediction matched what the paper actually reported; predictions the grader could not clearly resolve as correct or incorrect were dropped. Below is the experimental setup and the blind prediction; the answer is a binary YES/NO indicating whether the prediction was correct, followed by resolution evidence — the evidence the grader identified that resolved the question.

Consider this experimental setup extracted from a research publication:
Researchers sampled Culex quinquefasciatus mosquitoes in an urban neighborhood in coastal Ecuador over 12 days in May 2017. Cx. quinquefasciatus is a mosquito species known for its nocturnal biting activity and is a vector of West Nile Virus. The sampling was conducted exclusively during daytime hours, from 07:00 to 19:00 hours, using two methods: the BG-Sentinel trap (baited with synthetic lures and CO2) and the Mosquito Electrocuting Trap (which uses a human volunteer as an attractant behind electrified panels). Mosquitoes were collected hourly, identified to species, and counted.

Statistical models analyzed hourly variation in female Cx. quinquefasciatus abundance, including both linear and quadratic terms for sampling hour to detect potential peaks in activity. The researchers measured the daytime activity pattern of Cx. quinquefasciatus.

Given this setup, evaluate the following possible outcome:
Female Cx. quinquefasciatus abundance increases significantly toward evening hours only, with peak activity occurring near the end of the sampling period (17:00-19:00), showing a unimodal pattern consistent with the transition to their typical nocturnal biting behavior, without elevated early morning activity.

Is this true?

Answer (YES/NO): NO